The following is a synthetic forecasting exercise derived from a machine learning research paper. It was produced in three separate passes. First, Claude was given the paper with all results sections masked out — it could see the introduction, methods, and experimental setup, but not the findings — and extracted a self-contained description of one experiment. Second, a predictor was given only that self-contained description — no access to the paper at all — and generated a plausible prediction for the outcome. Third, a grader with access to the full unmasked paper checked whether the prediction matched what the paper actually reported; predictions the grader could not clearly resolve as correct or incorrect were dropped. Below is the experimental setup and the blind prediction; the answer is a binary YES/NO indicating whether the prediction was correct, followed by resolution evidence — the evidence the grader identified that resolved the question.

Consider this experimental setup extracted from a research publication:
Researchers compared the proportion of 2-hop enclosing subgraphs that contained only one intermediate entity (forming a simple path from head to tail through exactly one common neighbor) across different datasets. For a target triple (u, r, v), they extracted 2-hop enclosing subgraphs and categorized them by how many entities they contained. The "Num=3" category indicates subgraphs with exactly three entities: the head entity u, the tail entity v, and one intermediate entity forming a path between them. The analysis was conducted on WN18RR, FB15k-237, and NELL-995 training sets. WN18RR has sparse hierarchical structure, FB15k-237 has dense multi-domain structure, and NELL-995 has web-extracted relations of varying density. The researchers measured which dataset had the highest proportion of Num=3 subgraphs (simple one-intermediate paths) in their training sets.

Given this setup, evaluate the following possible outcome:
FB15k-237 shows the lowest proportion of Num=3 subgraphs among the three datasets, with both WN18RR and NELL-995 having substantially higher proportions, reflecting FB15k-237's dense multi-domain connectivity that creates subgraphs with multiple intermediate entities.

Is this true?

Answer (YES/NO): NO